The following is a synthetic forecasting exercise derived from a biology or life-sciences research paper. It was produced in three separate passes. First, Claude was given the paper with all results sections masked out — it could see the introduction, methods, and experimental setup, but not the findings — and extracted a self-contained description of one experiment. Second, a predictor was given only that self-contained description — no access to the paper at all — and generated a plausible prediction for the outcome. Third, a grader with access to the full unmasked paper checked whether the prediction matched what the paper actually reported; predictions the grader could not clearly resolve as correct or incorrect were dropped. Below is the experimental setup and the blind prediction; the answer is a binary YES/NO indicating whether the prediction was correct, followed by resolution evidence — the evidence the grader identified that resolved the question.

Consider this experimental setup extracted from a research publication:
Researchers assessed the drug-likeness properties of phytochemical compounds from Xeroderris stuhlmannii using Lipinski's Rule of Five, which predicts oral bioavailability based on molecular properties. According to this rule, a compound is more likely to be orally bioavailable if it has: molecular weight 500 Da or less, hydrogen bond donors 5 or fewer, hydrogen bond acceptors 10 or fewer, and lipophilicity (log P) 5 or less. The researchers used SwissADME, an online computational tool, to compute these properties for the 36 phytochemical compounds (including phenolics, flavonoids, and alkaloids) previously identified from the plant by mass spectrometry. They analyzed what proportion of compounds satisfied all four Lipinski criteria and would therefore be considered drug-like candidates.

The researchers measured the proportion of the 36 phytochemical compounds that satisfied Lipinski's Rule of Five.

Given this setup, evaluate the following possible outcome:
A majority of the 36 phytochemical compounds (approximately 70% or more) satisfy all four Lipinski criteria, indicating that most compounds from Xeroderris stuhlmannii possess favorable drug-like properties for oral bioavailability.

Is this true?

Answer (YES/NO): NO